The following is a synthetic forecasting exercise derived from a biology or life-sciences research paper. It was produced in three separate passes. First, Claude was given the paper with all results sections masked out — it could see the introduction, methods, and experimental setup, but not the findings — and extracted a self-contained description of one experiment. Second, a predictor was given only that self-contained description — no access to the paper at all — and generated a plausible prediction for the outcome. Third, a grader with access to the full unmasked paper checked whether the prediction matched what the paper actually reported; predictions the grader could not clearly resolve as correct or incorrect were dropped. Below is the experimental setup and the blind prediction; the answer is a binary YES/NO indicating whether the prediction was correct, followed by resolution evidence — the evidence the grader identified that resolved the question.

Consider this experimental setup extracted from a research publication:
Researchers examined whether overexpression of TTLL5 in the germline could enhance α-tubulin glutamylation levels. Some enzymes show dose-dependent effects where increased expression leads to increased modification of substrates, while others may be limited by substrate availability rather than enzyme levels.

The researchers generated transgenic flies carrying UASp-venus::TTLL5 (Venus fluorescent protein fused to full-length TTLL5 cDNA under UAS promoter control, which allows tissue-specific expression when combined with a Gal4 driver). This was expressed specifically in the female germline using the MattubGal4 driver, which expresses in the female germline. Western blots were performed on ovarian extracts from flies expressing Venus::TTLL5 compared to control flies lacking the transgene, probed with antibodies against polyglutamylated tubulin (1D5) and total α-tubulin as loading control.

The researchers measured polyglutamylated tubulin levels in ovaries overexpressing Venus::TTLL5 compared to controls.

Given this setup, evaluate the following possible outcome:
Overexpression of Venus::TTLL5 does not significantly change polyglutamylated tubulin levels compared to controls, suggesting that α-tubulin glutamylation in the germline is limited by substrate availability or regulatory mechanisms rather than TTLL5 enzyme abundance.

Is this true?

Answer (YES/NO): NO